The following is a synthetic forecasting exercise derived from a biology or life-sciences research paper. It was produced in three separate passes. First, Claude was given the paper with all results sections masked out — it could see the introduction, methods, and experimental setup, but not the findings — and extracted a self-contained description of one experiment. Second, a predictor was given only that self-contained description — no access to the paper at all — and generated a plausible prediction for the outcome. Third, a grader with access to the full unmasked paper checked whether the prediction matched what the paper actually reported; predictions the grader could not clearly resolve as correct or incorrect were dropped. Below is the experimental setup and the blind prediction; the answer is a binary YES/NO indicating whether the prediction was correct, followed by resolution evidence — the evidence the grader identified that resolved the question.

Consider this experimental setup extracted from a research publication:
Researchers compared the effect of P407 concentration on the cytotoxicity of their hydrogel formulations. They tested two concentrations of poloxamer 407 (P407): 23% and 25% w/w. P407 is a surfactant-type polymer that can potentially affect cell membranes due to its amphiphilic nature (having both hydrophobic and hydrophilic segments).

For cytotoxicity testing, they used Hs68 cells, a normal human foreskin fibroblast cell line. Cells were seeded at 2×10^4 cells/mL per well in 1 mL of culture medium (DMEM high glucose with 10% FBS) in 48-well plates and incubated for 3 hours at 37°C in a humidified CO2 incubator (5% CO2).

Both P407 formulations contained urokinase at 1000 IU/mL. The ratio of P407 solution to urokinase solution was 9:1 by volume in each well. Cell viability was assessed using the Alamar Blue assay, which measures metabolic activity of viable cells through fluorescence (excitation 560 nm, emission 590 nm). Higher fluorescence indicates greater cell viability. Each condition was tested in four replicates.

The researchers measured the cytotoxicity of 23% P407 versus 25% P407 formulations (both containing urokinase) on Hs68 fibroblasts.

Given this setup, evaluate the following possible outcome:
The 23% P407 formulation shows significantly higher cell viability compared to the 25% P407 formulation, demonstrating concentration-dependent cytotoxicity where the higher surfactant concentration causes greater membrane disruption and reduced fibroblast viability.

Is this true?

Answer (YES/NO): NO